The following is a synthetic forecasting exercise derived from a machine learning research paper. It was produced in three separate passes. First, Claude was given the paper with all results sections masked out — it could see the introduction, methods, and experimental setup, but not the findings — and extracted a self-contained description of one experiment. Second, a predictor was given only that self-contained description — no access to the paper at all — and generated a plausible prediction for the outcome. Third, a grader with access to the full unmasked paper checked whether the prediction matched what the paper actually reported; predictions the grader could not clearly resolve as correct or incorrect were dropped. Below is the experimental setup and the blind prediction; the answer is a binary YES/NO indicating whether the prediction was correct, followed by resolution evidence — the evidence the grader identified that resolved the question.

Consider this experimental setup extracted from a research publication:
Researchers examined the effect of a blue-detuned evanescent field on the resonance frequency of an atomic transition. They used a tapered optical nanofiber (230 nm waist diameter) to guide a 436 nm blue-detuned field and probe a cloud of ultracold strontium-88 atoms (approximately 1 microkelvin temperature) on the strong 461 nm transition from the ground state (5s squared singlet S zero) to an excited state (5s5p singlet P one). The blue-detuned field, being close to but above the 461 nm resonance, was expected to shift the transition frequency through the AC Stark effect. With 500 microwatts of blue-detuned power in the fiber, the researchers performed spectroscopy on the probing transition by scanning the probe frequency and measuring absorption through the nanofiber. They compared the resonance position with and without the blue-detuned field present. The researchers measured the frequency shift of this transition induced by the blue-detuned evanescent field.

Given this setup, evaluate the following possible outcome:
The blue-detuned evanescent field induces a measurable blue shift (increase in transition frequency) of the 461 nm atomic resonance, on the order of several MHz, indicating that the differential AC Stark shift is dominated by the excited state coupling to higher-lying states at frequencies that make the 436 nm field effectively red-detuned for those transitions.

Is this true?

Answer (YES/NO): NO